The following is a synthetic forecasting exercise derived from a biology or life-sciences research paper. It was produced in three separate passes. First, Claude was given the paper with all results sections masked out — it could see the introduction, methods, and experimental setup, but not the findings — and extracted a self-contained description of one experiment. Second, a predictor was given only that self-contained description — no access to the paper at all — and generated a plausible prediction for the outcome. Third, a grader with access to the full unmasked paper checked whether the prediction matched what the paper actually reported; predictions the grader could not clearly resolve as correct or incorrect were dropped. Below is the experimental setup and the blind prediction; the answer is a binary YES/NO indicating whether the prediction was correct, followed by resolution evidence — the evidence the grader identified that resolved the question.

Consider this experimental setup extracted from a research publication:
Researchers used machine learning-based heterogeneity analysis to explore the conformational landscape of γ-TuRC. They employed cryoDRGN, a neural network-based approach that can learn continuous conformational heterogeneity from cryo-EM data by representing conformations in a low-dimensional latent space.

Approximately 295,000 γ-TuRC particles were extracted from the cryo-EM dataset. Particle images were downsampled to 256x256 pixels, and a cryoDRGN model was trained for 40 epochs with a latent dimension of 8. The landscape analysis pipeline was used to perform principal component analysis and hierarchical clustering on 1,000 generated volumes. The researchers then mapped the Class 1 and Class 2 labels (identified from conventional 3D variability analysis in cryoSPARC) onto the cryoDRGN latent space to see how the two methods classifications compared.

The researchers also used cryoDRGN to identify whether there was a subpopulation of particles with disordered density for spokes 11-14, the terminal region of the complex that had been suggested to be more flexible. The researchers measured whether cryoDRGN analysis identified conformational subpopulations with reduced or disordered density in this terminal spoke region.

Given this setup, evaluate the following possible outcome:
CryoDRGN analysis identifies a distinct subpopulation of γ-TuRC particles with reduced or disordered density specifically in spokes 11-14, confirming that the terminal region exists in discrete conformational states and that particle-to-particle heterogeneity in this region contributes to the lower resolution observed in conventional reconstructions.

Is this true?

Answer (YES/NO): YES